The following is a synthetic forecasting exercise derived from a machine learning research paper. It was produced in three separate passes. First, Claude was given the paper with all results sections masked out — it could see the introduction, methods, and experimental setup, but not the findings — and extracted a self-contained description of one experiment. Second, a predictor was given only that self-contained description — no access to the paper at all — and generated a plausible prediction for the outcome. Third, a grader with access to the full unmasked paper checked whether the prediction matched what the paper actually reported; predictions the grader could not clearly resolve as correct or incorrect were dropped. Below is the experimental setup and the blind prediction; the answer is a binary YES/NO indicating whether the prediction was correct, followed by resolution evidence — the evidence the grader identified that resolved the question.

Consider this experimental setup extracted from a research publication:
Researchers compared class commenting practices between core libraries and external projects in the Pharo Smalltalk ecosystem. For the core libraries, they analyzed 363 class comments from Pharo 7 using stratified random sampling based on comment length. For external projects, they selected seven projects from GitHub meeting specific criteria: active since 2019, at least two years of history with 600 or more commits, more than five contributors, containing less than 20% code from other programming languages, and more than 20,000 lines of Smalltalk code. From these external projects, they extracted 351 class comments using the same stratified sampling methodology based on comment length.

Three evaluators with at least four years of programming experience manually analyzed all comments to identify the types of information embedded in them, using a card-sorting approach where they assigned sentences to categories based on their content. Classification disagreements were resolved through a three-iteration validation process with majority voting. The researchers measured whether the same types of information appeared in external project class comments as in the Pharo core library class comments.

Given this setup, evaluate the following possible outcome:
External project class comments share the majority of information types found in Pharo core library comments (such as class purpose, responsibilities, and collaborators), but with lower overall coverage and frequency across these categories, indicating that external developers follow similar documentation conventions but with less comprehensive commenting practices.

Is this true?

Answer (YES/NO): NO